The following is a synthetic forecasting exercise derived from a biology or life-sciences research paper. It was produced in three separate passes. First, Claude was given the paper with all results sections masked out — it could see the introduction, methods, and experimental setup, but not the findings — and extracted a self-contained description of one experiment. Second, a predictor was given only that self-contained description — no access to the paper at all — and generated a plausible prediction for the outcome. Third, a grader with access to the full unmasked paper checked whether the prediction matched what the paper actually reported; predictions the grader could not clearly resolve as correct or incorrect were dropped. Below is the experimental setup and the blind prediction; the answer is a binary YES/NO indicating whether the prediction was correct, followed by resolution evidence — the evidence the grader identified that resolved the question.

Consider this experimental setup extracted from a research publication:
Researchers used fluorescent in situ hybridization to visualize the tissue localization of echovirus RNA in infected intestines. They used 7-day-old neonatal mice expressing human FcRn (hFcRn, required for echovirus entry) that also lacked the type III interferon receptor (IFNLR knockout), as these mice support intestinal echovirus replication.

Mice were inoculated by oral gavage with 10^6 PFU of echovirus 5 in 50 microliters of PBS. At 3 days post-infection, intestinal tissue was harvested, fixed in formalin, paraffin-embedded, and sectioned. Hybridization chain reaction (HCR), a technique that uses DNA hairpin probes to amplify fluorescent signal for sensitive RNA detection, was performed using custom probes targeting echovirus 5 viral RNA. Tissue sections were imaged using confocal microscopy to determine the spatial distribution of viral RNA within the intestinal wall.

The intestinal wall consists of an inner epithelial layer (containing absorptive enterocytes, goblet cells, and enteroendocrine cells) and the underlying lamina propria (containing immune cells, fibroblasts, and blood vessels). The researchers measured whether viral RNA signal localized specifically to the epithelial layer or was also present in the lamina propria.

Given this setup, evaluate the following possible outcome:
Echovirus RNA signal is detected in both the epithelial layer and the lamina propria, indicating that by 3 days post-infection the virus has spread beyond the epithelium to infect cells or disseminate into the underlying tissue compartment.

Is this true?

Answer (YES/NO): NO